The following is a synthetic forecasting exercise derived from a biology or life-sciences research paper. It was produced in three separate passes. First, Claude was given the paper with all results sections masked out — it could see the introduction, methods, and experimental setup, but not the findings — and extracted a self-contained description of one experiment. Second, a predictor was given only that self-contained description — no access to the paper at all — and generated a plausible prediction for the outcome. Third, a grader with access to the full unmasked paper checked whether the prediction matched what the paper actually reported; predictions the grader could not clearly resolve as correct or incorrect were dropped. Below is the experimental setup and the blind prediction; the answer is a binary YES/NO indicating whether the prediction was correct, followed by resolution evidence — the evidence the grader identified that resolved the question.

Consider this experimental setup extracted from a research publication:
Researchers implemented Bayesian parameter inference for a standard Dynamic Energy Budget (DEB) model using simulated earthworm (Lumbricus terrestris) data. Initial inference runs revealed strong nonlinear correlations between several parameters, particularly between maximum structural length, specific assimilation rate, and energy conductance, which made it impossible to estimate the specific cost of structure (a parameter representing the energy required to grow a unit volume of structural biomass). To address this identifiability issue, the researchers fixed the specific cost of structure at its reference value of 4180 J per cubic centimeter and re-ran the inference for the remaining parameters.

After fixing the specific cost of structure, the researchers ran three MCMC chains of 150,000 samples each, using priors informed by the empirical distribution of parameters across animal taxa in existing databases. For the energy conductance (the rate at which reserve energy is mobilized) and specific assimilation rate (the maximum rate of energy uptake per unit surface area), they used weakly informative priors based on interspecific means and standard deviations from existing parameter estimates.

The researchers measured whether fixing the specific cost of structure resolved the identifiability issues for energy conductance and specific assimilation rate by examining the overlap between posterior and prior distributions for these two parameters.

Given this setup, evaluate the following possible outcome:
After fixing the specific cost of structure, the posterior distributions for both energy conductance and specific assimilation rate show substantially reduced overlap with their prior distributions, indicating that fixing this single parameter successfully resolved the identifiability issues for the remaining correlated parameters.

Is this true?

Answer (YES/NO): NO